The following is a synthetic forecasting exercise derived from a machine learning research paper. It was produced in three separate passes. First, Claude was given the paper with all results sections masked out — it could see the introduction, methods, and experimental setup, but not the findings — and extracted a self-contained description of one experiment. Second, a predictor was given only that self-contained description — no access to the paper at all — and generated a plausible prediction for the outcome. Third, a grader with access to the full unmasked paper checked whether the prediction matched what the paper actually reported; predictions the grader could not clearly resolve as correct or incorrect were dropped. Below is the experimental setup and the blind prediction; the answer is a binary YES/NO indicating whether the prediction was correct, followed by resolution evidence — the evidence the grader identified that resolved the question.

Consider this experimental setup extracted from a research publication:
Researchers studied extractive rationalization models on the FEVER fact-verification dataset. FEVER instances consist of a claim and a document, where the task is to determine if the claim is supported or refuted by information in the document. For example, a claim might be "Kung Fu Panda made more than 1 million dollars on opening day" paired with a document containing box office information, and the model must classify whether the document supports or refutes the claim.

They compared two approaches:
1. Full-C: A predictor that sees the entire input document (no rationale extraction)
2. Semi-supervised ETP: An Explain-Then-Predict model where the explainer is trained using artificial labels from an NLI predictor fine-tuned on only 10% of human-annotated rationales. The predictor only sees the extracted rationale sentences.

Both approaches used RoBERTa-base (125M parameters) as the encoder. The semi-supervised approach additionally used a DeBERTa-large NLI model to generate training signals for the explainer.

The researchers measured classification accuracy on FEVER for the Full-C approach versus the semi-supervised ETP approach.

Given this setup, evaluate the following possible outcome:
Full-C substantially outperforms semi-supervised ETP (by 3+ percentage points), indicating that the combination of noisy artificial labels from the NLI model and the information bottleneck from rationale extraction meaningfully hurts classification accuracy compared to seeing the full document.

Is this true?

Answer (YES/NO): NO